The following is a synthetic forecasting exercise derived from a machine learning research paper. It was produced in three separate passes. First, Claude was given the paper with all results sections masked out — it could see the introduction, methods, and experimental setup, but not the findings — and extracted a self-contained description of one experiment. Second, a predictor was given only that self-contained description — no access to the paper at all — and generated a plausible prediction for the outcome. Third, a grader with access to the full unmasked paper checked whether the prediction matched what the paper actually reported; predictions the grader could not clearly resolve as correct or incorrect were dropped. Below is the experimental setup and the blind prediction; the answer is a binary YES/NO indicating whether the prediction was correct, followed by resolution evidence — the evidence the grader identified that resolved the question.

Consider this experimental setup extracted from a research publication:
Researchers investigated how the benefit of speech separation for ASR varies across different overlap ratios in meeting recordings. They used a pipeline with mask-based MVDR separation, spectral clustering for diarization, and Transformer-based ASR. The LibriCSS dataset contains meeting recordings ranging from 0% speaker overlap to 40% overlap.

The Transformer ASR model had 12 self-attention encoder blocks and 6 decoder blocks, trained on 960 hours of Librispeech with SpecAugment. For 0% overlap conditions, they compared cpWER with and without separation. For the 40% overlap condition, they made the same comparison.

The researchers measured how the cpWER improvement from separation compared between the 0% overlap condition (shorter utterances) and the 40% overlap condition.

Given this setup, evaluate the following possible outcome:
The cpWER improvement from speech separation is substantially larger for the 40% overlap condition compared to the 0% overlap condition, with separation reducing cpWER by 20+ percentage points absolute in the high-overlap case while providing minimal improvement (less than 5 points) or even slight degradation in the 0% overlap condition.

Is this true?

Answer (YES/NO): NO